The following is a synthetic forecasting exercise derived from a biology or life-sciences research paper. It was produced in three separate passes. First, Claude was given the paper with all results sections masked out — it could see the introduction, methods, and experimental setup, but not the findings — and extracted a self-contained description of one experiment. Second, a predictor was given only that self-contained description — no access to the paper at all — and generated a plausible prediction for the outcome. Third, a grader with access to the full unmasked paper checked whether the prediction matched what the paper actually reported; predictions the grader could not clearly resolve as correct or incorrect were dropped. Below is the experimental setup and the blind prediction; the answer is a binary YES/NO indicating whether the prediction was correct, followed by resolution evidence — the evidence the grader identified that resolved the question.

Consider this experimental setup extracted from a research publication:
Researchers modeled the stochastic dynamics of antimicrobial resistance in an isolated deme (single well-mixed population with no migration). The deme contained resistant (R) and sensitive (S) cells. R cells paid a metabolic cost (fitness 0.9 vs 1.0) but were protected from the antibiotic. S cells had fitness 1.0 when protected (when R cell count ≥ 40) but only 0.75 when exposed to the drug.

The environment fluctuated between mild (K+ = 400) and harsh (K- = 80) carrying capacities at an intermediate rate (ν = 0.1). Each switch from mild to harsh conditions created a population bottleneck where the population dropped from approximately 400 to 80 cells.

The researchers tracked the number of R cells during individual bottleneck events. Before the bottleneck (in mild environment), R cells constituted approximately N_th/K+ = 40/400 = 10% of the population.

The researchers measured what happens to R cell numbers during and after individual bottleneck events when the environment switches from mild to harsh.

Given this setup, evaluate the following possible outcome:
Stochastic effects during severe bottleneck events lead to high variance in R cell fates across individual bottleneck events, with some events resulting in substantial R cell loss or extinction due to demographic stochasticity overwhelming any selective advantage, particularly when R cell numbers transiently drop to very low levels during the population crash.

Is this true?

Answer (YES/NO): YES